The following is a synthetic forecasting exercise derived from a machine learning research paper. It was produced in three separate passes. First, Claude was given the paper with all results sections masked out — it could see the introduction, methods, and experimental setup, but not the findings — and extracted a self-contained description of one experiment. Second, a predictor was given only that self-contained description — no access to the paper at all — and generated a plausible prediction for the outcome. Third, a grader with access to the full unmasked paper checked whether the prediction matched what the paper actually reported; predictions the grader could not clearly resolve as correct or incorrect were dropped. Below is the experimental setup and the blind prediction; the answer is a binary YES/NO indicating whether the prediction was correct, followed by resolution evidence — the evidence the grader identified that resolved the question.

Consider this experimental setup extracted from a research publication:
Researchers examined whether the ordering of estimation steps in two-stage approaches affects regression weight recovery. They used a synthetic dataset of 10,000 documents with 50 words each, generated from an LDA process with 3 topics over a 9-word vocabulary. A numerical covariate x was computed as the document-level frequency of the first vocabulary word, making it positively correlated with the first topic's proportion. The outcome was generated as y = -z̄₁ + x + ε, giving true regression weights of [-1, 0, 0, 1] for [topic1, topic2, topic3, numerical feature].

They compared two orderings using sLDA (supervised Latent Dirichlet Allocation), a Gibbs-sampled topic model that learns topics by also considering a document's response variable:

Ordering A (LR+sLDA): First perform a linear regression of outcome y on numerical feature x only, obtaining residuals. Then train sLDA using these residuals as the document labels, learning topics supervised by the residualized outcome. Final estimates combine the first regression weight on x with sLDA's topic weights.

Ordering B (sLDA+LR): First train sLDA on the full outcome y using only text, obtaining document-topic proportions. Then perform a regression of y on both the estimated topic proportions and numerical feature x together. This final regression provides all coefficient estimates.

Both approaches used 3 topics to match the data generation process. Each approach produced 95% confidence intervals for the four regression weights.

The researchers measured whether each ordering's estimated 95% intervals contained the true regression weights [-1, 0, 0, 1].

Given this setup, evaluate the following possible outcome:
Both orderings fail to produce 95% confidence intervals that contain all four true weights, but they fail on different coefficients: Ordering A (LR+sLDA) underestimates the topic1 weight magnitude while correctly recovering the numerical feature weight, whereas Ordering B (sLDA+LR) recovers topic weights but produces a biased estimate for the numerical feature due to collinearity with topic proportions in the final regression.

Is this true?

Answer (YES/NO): NO